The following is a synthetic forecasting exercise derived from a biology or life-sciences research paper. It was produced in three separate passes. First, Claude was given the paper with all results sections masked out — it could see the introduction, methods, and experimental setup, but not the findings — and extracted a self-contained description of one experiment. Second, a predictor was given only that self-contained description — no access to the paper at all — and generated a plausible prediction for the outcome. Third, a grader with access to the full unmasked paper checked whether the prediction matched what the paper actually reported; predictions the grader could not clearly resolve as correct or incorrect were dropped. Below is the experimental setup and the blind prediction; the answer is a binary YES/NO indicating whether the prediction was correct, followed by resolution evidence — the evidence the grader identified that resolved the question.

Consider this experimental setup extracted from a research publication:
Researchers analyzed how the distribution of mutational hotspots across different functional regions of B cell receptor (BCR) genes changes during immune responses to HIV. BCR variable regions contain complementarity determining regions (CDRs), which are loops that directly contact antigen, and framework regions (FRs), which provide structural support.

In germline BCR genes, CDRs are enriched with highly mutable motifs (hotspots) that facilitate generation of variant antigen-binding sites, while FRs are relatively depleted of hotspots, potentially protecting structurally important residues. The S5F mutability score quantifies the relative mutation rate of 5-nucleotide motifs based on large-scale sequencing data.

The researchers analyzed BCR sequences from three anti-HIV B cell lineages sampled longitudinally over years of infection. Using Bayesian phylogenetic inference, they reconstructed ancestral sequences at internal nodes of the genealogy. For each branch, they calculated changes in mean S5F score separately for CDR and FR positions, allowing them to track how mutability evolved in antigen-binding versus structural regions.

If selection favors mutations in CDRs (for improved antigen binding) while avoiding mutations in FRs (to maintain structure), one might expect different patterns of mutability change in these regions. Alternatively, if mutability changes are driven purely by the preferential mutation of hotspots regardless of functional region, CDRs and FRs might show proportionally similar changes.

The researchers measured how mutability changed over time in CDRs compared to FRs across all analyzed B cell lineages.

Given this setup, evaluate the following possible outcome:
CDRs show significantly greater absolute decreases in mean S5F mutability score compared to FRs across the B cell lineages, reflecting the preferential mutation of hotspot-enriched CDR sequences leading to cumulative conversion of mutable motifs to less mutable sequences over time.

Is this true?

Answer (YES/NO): NO